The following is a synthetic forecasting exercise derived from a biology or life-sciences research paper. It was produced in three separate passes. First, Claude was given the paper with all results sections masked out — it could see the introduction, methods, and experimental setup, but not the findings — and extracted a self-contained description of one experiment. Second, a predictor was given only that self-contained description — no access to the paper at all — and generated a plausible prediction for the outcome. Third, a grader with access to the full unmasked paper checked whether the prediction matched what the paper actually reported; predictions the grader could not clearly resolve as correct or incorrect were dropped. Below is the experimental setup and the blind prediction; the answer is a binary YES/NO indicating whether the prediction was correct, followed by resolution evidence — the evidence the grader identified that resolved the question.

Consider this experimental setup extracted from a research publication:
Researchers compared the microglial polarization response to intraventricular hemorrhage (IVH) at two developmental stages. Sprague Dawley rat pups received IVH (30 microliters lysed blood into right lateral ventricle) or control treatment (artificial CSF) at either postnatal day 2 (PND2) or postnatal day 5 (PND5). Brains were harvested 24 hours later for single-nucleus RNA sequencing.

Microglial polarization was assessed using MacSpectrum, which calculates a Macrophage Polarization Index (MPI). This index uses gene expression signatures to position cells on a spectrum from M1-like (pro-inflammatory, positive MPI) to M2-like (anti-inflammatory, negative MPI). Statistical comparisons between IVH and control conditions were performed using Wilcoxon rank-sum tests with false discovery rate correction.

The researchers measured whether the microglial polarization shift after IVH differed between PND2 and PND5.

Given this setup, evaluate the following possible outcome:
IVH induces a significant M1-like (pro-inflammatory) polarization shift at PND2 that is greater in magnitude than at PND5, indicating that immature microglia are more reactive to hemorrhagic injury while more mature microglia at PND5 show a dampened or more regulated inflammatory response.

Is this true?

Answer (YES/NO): NO